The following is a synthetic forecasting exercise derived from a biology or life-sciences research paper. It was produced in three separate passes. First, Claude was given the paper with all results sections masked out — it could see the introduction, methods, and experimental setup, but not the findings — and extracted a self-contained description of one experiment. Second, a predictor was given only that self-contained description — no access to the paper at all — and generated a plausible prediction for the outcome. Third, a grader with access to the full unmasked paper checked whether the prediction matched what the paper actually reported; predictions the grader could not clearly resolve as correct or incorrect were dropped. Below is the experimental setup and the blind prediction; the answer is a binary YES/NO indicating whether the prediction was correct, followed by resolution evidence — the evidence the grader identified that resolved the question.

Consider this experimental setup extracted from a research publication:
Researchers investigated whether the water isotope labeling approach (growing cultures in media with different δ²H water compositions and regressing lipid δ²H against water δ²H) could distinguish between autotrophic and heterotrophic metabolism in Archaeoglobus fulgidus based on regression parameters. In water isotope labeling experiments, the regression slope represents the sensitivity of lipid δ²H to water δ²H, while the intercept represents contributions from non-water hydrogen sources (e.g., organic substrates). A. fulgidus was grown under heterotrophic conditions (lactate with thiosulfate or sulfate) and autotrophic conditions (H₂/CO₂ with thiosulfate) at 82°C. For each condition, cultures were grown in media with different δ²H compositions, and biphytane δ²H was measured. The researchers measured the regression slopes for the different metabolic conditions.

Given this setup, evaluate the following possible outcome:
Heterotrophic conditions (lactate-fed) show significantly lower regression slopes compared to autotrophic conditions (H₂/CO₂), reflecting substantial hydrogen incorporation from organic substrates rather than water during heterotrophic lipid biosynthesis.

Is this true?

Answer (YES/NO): YES